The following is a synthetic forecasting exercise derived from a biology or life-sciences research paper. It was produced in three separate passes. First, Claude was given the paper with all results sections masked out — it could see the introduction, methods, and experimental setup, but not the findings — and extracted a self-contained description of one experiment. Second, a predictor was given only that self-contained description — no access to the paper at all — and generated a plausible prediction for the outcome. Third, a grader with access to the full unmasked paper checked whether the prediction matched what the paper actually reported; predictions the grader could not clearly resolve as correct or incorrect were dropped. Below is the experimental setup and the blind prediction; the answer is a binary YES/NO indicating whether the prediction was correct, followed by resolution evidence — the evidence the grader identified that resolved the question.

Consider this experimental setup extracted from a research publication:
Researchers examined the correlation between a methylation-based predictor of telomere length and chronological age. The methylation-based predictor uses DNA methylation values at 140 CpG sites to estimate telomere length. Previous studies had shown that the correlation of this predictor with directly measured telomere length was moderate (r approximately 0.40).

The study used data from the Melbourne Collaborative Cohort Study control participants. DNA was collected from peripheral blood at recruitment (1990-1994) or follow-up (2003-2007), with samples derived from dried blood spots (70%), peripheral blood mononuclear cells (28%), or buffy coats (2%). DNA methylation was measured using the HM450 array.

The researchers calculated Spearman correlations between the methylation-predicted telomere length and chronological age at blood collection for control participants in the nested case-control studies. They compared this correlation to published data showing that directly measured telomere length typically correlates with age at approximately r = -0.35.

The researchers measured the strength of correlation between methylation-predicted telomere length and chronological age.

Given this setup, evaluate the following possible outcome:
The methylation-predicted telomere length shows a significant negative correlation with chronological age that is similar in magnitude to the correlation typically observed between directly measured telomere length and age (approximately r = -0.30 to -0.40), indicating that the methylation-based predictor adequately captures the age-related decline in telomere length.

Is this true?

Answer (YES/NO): NO